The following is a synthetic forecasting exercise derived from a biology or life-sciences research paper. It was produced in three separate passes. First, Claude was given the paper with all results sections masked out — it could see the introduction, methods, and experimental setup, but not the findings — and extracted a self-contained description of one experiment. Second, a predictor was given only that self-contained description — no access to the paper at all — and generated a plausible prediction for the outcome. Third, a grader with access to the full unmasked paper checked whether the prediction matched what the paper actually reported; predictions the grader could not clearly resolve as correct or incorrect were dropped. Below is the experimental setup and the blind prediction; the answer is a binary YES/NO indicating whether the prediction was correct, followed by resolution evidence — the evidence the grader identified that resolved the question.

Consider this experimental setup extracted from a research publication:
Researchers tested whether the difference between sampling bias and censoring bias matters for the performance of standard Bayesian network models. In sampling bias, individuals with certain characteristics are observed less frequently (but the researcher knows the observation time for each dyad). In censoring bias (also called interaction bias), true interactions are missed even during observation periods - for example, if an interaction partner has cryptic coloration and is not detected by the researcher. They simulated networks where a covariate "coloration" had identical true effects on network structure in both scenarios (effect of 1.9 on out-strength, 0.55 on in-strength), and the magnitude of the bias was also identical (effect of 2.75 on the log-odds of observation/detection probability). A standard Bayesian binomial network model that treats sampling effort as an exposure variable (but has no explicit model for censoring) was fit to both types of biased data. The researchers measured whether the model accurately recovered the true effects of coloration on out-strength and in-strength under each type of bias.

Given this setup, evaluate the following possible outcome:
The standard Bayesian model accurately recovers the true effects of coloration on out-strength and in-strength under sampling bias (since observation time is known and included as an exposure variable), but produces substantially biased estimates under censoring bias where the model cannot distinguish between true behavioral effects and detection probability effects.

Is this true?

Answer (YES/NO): YES